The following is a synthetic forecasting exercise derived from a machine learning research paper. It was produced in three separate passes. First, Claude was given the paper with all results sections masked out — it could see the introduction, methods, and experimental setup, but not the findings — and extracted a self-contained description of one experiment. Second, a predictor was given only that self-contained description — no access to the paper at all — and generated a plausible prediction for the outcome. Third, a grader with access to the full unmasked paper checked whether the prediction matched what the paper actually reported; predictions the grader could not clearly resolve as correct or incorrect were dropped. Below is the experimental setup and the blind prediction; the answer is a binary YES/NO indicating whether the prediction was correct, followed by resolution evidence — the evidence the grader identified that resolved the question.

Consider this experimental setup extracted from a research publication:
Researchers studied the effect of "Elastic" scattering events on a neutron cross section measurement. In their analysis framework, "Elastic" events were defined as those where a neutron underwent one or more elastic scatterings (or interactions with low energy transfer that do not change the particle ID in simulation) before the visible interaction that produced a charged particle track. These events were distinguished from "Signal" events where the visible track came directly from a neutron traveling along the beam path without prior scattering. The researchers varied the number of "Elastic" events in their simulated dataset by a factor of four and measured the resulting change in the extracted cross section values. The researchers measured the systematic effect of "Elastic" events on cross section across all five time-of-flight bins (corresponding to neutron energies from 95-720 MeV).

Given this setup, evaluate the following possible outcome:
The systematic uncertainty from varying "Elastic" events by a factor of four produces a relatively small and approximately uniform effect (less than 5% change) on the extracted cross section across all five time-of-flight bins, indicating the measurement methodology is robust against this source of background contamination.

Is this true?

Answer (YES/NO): NO